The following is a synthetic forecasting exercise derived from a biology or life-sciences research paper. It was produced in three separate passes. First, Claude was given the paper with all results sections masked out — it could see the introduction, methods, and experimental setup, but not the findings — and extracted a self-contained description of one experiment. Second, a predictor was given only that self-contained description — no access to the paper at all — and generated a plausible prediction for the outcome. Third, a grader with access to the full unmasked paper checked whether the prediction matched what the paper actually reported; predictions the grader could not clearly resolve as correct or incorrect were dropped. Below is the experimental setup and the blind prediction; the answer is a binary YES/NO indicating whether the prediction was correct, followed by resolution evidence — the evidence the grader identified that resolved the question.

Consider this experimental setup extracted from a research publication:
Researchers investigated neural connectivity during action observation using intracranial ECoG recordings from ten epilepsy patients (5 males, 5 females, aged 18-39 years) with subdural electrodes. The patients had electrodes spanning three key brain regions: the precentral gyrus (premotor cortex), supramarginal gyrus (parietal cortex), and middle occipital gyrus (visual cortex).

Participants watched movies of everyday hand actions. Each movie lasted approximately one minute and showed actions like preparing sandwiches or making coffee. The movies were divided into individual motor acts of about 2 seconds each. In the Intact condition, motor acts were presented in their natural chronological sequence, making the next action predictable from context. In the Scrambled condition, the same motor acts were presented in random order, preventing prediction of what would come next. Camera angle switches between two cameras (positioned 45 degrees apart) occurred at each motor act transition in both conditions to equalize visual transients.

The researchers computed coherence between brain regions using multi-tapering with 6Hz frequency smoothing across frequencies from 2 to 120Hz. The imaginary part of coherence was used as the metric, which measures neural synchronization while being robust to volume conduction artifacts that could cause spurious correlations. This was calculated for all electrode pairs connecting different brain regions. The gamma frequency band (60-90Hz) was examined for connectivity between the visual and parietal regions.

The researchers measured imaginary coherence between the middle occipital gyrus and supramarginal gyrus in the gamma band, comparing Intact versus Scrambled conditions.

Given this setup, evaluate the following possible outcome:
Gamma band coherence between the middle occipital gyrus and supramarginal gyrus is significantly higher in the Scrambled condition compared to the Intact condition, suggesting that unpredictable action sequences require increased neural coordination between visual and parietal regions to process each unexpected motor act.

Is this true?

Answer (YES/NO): YES